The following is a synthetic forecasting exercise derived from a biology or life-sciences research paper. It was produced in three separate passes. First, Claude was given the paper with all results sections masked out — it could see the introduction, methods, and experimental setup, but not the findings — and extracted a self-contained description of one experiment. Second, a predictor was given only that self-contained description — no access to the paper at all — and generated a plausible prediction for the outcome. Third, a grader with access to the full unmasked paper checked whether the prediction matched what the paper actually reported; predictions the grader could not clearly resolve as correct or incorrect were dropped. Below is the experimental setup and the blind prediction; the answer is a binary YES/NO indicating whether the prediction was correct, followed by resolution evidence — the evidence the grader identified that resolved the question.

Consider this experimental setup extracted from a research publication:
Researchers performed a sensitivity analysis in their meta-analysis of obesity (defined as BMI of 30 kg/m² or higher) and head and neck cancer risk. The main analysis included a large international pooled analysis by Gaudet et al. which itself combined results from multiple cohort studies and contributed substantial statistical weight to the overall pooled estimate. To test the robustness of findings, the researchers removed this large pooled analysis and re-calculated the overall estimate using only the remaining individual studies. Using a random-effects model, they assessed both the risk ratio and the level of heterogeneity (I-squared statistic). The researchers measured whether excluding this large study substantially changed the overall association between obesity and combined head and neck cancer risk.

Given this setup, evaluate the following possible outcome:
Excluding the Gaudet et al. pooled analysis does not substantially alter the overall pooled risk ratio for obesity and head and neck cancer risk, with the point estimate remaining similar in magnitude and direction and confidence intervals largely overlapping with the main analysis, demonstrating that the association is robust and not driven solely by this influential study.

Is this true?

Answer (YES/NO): NO